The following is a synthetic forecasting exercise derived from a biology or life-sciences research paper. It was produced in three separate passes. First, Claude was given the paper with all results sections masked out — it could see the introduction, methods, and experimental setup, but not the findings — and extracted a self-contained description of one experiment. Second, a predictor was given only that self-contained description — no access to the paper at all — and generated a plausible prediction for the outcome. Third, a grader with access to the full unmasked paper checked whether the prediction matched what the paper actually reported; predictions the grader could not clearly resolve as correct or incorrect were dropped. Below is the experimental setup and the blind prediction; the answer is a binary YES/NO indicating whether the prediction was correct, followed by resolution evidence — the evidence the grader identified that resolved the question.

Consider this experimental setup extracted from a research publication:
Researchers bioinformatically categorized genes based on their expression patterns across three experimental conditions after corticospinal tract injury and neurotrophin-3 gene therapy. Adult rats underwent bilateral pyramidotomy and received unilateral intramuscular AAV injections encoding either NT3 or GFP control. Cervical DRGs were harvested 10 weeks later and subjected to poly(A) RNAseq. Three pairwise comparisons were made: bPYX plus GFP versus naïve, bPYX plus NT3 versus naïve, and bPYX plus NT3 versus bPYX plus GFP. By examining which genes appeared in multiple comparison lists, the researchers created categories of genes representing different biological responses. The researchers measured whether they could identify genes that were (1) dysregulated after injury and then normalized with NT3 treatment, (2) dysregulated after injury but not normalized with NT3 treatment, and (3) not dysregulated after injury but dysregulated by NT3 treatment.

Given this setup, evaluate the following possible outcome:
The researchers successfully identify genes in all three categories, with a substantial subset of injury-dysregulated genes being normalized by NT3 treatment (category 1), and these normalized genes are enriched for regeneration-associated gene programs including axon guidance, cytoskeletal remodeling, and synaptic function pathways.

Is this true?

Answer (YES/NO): YES